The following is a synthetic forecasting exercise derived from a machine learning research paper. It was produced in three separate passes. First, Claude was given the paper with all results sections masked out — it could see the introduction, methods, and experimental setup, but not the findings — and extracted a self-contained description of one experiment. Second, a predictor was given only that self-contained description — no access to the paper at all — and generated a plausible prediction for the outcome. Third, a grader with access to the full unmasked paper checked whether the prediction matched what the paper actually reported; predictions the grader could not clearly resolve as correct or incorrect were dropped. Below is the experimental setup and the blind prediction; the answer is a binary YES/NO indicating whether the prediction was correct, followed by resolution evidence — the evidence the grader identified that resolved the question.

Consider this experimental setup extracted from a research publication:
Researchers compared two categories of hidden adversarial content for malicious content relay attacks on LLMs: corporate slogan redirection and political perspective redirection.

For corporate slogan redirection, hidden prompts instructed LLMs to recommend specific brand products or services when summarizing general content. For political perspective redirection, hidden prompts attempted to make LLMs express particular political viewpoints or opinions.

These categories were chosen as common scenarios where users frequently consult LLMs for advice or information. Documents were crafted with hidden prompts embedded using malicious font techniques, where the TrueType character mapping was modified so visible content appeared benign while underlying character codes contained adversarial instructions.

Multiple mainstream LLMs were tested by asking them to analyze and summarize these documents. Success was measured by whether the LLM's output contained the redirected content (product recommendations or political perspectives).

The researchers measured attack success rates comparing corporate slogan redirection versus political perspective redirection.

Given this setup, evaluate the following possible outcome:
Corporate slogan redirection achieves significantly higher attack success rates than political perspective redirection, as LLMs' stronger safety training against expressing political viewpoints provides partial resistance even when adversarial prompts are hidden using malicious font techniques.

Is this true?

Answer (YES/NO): NO